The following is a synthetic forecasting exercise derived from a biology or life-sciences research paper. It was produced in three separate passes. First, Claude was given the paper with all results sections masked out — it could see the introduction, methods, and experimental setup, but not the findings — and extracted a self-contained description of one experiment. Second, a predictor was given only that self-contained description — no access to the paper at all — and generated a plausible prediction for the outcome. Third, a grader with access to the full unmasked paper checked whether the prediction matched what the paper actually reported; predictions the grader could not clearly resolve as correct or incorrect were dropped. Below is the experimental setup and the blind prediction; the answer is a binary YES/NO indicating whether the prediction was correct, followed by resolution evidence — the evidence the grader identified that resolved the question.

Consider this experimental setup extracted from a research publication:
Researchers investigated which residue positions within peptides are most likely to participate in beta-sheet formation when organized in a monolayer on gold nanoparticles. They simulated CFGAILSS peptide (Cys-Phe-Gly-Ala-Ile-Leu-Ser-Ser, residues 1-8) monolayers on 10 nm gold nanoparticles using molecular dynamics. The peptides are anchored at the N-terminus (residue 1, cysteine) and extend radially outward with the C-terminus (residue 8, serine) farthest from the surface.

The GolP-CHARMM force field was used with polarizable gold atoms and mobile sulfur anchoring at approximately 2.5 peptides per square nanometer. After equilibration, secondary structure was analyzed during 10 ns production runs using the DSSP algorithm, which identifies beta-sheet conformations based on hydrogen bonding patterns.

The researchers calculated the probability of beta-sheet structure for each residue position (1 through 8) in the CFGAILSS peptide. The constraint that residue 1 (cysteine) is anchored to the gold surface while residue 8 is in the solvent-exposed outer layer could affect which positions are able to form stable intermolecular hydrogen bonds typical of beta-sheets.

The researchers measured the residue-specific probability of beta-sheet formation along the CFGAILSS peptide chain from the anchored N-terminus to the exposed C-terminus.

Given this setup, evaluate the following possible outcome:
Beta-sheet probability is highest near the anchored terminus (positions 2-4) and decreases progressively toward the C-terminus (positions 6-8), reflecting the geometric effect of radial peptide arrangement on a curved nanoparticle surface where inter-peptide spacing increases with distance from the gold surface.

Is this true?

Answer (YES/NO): YES